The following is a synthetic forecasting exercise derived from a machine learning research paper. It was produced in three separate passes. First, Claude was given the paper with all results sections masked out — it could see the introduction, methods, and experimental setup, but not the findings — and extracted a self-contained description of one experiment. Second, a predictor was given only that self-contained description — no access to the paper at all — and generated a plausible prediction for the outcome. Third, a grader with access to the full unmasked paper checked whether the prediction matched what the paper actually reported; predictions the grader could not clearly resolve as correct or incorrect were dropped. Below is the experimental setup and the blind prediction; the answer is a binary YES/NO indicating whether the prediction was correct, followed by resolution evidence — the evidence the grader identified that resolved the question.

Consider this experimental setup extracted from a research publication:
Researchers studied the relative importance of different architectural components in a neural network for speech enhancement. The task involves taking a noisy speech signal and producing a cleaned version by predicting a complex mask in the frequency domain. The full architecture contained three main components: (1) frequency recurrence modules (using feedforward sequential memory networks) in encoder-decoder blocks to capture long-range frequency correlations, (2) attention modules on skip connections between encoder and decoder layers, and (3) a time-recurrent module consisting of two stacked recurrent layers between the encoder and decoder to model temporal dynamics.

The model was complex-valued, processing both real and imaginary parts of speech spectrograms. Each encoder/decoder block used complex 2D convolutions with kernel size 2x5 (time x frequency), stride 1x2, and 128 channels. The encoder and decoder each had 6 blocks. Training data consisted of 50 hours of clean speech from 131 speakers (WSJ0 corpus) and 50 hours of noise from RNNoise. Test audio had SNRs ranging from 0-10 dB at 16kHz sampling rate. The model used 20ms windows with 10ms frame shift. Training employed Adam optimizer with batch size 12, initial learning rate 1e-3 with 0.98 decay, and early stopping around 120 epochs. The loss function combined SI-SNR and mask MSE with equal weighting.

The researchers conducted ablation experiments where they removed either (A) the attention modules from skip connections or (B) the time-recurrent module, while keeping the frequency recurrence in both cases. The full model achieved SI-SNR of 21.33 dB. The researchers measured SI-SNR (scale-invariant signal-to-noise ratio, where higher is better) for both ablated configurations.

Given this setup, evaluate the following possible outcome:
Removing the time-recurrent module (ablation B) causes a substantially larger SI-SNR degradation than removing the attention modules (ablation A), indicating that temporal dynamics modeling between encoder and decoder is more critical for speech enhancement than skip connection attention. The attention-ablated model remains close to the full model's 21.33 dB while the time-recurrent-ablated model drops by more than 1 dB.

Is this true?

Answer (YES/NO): NO